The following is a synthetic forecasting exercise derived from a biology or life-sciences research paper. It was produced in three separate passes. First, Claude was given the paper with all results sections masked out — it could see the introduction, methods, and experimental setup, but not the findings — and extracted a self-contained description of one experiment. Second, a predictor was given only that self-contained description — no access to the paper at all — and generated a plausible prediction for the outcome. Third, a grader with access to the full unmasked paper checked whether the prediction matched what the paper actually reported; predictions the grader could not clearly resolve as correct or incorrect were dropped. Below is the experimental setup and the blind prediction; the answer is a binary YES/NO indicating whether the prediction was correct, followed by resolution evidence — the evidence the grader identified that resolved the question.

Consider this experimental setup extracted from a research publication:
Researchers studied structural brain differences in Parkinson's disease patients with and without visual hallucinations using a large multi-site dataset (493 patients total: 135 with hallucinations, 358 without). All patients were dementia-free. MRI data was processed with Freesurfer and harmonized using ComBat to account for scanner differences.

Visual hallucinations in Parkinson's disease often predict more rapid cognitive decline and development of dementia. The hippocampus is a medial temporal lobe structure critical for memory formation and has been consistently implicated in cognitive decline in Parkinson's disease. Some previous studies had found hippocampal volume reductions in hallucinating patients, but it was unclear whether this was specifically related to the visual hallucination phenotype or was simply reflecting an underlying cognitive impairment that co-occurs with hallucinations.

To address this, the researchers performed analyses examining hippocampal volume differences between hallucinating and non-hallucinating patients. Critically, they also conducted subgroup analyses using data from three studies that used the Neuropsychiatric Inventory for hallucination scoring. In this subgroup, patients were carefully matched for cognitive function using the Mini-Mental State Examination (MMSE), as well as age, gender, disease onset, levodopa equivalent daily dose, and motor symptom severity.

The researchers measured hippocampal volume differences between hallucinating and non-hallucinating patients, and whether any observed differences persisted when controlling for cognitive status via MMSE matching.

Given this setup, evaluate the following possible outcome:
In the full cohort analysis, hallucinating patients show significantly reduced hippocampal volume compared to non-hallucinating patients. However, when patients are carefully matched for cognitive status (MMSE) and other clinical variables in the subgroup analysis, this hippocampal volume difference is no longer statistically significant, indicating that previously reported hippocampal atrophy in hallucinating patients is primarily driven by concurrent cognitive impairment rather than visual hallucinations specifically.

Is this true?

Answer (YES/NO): NO